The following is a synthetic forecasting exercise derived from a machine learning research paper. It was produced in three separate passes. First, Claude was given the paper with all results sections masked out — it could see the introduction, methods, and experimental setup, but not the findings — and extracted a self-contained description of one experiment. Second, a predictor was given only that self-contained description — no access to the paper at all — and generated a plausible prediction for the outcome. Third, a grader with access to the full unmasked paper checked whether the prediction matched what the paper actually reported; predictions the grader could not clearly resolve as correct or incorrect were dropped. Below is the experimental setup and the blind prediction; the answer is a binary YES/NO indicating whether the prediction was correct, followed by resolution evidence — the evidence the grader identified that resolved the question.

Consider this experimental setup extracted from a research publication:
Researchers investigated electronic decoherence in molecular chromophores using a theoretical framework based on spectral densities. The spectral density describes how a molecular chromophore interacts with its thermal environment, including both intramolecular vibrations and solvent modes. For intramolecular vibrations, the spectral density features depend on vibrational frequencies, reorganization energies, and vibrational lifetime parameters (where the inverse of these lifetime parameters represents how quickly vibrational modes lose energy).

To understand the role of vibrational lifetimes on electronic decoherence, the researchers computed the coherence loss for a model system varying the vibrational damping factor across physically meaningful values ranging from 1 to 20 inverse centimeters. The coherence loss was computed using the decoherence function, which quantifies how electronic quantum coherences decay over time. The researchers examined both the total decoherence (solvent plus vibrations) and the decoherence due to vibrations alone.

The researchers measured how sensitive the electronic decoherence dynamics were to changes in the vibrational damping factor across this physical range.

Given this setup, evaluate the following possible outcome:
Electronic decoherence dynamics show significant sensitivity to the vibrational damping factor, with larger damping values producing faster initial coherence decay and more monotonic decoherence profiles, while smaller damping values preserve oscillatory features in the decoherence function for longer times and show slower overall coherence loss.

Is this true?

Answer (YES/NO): NO